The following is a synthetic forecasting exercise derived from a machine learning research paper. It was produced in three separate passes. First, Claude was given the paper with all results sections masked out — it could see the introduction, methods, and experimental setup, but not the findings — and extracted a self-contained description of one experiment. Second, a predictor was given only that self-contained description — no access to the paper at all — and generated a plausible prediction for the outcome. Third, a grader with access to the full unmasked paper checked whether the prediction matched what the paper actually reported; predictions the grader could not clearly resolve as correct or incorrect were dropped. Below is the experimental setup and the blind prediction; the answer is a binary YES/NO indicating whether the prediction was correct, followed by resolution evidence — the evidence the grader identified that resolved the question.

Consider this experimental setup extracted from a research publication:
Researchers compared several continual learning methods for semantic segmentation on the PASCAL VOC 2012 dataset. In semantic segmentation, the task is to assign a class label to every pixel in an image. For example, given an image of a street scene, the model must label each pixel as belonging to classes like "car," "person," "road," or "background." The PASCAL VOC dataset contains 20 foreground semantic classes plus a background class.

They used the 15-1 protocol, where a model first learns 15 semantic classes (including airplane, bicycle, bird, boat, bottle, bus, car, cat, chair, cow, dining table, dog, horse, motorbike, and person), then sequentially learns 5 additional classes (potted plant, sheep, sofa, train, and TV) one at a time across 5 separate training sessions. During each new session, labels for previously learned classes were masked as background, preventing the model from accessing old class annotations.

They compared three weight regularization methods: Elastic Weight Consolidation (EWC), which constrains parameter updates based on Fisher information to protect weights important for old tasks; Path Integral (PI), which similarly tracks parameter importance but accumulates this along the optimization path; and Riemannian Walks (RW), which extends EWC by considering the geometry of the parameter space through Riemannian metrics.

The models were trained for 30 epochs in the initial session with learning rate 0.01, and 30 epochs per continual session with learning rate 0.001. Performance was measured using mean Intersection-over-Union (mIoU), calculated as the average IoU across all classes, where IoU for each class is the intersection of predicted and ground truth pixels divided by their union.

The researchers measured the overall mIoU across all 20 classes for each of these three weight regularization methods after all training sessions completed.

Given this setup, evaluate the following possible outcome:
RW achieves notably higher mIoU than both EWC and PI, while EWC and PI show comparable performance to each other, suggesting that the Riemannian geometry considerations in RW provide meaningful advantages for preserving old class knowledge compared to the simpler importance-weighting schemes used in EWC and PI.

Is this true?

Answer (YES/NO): NO